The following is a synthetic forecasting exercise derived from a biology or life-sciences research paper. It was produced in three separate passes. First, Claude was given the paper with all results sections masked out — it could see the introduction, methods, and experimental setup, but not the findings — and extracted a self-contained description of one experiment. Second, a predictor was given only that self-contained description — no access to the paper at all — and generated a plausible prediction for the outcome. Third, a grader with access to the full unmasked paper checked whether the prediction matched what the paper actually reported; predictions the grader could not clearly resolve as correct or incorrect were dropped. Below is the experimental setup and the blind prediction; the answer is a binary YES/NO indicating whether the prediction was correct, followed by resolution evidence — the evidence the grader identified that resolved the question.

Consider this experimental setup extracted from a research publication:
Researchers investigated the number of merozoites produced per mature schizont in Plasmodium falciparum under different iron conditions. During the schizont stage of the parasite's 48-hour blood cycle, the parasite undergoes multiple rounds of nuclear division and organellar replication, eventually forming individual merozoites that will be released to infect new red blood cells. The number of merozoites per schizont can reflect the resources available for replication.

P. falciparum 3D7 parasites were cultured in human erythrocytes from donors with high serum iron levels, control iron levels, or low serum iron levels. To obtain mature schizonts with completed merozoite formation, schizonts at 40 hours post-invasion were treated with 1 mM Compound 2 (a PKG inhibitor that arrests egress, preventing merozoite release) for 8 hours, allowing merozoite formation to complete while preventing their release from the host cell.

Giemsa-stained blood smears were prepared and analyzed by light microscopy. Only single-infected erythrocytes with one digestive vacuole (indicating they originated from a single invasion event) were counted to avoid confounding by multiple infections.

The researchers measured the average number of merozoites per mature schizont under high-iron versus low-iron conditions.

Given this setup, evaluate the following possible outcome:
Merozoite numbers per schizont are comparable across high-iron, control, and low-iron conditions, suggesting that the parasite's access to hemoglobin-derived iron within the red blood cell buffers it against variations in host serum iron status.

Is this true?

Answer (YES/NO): NO